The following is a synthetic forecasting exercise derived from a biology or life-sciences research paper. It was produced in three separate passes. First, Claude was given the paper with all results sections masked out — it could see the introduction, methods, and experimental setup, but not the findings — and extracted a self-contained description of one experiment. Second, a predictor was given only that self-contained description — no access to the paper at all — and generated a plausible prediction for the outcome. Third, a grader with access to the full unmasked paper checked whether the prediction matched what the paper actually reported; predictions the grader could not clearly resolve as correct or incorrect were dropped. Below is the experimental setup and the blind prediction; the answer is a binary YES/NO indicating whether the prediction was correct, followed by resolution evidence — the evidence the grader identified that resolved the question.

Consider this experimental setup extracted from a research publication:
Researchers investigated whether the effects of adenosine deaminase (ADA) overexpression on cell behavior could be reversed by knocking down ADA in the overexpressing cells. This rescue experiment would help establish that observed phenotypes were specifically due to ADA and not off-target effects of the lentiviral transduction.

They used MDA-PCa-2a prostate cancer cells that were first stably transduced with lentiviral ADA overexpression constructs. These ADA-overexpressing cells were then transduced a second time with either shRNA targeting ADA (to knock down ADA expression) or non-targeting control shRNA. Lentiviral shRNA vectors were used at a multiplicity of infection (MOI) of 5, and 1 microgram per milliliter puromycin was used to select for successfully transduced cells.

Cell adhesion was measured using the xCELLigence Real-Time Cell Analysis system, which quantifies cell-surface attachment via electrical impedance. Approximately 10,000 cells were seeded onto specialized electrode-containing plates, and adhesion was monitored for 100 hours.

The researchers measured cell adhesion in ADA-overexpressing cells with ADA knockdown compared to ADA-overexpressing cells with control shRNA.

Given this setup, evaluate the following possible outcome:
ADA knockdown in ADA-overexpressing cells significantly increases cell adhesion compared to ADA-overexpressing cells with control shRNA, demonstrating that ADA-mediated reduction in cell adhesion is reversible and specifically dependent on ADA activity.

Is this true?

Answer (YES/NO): YES